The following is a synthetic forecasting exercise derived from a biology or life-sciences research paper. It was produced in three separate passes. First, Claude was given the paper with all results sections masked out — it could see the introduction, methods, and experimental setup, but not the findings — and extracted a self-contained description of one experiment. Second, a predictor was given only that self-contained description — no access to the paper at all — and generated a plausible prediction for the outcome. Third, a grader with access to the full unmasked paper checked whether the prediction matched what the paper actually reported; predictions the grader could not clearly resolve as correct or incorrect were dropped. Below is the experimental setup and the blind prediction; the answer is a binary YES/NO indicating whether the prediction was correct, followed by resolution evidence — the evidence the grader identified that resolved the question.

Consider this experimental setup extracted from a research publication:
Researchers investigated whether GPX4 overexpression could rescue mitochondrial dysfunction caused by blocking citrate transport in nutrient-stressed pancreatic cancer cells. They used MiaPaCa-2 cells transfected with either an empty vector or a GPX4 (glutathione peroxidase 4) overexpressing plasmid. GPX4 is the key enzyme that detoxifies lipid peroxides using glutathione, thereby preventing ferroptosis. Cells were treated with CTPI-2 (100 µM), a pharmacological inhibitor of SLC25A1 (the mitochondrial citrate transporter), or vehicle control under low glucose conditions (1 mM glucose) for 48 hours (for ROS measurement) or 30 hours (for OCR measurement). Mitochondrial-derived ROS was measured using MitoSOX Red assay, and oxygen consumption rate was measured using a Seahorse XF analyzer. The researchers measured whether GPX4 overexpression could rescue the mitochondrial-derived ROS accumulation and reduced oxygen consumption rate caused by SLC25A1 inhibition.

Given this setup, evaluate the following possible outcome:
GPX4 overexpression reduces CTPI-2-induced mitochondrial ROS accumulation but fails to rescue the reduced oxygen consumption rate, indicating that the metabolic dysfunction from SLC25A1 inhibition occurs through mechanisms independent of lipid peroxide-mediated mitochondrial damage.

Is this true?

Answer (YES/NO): NO